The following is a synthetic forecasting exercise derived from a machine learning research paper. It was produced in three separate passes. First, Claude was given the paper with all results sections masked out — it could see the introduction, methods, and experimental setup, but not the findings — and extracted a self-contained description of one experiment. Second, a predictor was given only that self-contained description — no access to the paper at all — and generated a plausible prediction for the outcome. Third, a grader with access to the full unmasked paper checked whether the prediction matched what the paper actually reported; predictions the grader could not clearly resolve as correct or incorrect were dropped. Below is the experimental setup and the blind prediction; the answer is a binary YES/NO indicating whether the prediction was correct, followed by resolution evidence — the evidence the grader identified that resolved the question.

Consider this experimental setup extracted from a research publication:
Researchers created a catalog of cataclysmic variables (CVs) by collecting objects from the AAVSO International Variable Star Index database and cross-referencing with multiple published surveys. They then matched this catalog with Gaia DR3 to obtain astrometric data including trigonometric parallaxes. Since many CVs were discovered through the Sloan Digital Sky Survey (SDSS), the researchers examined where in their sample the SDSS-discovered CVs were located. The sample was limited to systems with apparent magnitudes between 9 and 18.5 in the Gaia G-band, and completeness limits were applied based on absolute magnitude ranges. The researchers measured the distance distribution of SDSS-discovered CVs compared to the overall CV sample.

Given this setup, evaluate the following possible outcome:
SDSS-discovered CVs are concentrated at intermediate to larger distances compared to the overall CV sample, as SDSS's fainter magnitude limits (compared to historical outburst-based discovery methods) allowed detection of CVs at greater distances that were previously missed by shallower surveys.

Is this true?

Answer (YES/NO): YES